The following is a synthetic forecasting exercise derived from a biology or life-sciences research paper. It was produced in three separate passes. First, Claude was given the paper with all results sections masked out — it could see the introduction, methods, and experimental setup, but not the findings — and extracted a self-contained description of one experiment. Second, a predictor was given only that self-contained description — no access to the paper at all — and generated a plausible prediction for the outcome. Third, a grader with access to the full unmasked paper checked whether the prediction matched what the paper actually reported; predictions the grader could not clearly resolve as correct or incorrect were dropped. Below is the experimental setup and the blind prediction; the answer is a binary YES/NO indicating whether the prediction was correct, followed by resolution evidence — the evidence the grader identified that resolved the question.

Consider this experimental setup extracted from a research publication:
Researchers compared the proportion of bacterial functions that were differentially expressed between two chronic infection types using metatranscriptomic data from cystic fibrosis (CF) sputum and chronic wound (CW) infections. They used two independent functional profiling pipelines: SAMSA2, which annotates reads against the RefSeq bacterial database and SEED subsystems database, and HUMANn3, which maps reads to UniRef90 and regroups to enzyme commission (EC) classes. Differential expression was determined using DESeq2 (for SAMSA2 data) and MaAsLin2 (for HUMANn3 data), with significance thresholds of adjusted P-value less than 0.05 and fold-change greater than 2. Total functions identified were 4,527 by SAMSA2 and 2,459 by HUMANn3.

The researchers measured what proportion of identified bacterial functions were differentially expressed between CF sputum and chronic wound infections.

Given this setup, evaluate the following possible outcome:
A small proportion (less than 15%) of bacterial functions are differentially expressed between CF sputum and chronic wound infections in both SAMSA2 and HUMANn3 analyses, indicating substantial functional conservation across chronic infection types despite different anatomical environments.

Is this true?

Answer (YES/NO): NO